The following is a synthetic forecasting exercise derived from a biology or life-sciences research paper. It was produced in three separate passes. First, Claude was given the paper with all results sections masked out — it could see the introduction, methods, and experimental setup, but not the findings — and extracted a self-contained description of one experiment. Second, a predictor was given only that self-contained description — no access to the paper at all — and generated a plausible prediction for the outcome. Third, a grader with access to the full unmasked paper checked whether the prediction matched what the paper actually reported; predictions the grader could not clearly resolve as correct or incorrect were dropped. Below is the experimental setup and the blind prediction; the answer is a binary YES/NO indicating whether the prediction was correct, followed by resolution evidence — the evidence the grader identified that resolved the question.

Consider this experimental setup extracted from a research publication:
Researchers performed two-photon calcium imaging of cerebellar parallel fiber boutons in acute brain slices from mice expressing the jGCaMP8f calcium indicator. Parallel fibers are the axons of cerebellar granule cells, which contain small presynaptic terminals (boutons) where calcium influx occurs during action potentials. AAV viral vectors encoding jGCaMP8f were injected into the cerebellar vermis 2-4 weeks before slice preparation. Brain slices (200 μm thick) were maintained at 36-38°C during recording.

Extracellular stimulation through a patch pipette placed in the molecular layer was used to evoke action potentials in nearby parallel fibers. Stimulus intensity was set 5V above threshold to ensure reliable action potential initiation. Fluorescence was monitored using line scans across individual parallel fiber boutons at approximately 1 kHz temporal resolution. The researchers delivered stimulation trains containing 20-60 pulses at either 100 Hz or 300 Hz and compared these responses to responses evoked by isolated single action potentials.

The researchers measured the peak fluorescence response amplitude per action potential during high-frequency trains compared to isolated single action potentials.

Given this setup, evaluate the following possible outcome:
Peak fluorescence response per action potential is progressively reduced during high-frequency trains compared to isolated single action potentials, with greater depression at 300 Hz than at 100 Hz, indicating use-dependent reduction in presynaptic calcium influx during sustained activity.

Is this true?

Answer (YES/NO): NO